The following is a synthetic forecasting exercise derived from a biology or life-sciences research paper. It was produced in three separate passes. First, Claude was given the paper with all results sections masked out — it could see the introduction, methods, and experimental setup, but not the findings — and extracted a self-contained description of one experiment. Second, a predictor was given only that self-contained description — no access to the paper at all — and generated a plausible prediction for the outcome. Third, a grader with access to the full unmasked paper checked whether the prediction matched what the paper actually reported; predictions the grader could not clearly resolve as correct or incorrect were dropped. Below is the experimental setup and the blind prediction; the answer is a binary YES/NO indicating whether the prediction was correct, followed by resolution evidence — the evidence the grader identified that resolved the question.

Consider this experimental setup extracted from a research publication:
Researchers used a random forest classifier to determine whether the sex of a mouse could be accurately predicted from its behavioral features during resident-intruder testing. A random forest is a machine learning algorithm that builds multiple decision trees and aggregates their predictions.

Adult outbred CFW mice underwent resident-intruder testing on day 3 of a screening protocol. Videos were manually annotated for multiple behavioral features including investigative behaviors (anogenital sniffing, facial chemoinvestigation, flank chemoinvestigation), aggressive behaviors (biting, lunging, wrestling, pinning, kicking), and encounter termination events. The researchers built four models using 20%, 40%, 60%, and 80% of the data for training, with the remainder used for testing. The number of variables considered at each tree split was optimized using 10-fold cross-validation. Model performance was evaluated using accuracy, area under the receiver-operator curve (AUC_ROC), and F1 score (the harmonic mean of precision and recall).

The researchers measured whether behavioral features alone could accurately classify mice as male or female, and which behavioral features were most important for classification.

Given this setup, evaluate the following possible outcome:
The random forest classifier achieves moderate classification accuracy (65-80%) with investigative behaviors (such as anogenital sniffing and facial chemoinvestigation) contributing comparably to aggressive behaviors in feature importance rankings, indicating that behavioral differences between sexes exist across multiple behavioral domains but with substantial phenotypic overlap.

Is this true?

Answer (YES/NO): NO